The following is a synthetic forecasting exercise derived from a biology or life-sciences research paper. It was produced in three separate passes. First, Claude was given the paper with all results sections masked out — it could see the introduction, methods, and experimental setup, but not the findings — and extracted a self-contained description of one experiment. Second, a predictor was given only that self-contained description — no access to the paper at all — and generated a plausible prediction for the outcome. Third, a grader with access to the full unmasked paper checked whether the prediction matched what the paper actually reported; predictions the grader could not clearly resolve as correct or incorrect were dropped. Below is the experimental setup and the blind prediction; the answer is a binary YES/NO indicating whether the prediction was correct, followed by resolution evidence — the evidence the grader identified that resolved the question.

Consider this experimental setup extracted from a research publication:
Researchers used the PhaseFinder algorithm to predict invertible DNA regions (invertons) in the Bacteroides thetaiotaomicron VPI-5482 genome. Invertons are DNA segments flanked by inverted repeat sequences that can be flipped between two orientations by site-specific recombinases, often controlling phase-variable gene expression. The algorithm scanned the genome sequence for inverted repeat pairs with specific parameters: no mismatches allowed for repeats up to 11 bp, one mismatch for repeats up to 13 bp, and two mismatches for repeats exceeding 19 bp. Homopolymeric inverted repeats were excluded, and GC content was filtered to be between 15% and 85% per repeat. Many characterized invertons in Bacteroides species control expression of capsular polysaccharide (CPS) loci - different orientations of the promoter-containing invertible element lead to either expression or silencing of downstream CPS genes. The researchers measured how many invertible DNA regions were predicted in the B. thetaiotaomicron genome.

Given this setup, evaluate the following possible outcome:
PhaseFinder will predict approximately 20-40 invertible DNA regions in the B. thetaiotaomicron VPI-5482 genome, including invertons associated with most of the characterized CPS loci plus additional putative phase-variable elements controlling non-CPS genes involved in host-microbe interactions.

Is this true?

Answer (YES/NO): NO